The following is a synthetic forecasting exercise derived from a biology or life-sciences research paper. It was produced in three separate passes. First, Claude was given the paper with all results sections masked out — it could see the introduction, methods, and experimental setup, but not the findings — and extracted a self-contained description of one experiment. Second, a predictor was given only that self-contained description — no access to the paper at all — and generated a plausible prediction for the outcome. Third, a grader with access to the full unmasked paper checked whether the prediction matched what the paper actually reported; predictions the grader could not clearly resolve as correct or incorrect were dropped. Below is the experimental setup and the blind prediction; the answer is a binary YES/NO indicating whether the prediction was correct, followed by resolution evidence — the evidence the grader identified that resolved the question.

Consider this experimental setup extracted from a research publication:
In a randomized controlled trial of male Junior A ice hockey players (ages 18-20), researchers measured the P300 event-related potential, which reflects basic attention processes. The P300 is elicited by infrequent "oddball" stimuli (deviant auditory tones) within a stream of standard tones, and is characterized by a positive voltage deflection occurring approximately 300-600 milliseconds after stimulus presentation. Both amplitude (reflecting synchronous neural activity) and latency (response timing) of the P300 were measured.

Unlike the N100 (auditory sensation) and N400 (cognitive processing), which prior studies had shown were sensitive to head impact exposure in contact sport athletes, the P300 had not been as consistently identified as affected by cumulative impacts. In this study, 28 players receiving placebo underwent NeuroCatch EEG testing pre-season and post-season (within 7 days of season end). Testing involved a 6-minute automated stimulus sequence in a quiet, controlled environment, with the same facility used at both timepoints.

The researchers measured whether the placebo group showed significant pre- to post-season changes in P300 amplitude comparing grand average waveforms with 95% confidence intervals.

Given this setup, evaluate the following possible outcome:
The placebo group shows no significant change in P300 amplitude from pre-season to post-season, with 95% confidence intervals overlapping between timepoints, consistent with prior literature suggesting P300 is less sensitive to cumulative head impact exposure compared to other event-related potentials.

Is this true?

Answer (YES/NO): YES